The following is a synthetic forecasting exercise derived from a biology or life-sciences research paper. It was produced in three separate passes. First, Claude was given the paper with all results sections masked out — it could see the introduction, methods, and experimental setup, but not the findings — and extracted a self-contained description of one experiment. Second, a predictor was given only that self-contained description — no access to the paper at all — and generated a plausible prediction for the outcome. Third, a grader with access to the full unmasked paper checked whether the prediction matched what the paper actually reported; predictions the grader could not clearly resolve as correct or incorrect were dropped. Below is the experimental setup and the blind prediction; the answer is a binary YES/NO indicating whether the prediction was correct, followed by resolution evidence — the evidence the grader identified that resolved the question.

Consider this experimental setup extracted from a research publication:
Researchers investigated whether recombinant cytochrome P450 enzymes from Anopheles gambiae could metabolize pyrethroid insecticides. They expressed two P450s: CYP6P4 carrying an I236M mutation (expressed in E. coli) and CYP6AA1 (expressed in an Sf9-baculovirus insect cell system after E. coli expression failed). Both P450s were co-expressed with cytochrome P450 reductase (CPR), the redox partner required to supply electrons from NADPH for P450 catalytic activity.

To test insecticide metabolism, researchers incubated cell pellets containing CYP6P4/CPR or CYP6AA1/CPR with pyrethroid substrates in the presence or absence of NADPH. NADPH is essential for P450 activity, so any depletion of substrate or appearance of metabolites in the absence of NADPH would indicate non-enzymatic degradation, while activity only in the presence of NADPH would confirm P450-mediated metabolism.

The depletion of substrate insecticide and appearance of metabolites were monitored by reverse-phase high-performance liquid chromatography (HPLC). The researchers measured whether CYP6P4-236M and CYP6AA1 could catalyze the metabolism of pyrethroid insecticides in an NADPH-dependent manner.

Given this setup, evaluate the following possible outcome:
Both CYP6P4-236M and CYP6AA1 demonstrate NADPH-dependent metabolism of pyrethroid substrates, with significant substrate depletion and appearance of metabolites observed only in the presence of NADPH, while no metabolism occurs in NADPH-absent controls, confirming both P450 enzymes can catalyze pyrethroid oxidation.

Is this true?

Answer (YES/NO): NO